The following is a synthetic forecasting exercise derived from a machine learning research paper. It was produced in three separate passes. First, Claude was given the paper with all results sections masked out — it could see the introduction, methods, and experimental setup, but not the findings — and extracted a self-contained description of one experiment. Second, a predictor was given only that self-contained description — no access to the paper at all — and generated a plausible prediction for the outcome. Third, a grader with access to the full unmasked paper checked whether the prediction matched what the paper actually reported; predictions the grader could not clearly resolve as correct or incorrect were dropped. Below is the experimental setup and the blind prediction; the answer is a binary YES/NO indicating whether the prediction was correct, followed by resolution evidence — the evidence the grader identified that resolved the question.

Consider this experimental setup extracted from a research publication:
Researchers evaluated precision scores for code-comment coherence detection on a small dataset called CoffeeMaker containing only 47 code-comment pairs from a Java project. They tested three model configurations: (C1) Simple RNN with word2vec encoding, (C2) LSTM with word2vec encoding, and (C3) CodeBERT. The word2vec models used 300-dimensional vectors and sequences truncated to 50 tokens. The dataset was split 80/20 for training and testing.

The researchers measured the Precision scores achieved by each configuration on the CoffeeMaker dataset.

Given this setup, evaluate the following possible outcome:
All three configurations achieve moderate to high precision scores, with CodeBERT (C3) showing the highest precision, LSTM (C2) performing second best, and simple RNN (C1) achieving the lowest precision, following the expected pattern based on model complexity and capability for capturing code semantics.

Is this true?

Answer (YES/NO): NO